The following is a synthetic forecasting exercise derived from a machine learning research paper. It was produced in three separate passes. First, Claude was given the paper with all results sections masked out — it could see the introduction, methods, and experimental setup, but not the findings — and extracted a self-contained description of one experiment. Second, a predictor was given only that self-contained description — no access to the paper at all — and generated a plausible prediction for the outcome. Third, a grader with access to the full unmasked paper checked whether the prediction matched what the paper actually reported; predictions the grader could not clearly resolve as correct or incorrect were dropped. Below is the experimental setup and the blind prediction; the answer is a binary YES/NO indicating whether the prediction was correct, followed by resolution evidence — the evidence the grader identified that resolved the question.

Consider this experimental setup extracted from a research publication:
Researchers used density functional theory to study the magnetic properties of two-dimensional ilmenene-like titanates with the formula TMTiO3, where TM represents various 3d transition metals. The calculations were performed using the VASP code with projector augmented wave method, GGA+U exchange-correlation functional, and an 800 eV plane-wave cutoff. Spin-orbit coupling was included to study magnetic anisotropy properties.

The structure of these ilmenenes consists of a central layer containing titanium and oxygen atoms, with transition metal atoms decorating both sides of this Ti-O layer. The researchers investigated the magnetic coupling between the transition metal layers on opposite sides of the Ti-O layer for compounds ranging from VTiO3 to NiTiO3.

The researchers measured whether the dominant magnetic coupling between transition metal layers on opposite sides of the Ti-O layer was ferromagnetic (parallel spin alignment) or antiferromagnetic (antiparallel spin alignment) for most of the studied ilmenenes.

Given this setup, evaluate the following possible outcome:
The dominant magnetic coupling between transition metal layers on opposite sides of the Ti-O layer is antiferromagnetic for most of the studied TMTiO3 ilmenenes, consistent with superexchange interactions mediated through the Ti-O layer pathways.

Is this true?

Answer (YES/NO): YES